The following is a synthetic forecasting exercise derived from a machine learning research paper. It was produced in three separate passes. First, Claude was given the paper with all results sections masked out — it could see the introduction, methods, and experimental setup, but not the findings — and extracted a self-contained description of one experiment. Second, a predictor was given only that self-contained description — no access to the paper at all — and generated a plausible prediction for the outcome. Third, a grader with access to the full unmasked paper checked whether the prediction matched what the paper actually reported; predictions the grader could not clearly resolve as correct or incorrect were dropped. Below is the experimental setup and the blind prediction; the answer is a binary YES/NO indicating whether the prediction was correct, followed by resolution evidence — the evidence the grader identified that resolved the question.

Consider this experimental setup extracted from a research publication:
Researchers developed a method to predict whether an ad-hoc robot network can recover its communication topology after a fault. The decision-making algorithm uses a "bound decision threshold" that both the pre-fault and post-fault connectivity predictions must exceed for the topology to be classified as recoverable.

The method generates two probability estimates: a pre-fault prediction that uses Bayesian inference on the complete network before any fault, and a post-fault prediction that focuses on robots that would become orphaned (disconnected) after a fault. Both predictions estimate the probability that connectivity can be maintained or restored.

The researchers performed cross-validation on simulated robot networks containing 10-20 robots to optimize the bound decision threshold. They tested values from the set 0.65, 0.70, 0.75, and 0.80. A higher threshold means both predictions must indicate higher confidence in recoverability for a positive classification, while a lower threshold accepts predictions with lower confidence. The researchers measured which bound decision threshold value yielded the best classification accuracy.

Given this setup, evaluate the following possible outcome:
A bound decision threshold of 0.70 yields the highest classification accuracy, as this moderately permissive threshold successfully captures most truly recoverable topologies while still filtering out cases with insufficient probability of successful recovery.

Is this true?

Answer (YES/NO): NO